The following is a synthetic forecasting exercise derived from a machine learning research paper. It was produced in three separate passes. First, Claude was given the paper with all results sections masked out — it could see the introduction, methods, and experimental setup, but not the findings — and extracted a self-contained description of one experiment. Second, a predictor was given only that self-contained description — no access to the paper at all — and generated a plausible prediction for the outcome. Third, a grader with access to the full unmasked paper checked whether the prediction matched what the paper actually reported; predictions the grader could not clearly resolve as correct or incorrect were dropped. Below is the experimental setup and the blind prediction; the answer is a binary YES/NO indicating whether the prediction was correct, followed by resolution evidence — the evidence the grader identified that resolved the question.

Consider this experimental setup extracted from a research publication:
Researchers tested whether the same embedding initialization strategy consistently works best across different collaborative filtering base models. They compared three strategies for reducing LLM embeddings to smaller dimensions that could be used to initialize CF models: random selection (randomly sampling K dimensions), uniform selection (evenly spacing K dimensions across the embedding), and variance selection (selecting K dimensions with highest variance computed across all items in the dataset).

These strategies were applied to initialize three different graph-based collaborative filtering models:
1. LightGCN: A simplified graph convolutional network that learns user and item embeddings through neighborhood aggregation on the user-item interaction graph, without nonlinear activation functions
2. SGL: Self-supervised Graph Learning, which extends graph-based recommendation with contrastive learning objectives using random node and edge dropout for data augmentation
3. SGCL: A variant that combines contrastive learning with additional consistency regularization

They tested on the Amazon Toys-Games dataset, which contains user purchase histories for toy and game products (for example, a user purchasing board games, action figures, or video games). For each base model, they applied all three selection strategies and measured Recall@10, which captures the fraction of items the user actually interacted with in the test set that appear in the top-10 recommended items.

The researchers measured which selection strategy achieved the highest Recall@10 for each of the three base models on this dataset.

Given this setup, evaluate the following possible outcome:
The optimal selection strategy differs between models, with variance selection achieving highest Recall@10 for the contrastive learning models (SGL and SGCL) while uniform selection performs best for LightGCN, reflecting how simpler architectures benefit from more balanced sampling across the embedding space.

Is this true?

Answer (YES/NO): NO